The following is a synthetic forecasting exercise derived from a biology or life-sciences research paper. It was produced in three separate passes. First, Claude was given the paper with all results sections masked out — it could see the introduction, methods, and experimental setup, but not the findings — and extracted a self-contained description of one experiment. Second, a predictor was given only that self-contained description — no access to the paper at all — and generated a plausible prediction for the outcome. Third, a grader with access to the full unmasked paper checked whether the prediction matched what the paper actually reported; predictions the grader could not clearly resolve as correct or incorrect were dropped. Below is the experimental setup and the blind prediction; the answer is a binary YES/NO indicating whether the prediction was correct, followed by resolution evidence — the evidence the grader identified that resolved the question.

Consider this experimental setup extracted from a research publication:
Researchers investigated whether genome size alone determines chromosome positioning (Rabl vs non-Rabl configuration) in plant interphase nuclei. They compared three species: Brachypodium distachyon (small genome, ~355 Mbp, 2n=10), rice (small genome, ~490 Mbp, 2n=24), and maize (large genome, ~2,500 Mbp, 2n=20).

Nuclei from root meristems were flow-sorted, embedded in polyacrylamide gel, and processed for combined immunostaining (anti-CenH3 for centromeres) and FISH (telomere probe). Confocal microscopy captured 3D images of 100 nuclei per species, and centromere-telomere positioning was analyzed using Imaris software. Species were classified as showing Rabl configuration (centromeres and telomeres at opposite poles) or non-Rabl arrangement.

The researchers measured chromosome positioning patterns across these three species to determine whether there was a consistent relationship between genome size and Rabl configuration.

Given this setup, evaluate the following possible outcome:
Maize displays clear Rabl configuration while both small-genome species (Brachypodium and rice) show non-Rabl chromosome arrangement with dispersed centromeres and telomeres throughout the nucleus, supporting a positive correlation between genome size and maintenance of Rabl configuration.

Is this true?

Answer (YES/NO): NO